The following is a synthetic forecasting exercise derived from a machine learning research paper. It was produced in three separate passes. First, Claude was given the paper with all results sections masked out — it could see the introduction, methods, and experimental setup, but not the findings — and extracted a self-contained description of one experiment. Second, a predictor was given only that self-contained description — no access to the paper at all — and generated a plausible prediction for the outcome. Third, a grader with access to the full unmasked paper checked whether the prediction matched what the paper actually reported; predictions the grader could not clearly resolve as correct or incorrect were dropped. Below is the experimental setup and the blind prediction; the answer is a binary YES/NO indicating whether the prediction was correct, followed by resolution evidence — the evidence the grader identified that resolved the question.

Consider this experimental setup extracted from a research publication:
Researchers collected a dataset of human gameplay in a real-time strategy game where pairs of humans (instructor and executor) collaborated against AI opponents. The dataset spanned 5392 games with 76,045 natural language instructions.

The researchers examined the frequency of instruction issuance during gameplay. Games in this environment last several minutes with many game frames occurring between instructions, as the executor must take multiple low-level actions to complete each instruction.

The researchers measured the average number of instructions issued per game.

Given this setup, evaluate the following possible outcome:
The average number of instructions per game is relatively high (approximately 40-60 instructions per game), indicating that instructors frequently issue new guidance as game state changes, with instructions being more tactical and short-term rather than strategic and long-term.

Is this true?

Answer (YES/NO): NO